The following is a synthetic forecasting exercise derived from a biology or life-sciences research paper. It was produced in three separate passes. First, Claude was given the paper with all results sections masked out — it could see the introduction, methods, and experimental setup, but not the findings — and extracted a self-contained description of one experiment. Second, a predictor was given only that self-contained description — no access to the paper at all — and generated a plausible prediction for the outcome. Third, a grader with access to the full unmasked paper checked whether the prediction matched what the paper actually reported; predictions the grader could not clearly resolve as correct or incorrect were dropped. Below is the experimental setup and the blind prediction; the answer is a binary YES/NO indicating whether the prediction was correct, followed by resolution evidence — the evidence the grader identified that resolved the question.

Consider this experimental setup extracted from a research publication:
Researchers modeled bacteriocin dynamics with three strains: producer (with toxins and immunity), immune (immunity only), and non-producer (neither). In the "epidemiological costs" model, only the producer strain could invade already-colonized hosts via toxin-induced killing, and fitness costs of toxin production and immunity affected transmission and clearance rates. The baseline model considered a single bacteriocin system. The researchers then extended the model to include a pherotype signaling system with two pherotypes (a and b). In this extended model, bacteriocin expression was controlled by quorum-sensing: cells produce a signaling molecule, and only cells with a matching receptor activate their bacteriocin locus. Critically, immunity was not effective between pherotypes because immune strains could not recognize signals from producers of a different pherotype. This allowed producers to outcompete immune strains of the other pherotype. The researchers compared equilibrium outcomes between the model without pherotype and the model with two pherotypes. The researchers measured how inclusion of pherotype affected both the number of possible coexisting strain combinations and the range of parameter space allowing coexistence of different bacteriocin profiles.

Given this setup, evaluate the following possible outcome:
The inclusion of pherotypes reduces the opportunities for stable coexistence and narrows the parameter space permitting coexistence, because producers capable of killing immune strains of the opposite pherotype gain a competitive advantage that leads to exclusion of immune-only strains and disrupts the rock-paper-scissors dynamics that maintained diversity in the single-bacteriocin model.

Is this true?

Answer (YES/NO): NO